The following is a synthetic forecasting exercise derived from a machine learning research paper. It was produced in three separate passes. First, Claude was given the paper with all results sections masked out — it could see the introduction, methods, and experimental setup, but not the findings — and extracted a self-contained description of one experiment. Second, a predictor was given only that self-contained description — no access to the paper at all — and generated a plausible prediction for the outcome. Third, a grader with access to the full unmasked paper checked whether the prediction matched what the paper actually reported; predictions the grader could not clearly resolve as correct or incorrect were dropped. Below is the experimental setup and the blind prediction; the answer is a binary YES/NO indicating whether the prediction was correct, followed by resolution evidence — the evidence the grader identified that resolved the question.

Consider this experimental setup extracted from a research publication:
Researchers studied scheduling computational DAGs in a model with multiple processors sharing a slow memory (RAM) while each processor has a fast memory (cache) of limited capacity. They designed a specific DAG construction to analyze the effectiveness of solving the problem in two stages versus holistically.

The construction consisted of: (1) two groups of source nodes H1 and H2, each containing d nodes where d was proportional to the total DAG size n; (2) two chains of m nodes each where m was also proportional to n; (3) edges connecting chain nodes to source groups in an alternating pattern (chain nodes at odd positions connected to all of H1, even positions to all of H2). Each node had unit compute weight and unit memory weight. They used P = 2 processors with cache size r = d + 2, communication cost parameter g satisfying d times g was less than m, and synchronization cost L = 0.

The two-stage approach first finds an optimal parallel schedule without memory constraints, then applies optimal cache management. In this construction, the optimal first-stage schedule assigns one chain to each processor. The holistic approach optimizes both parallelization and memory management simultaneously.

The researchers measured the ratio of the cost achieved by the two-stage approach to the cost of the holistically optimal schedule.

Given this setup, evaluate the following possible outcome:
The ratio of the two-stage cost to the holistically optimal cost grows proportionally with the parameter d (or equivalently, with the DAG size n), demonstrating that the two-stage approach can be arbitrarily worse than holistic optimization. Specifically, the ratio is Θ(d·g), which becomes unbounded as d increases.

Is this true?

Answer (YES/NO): YES